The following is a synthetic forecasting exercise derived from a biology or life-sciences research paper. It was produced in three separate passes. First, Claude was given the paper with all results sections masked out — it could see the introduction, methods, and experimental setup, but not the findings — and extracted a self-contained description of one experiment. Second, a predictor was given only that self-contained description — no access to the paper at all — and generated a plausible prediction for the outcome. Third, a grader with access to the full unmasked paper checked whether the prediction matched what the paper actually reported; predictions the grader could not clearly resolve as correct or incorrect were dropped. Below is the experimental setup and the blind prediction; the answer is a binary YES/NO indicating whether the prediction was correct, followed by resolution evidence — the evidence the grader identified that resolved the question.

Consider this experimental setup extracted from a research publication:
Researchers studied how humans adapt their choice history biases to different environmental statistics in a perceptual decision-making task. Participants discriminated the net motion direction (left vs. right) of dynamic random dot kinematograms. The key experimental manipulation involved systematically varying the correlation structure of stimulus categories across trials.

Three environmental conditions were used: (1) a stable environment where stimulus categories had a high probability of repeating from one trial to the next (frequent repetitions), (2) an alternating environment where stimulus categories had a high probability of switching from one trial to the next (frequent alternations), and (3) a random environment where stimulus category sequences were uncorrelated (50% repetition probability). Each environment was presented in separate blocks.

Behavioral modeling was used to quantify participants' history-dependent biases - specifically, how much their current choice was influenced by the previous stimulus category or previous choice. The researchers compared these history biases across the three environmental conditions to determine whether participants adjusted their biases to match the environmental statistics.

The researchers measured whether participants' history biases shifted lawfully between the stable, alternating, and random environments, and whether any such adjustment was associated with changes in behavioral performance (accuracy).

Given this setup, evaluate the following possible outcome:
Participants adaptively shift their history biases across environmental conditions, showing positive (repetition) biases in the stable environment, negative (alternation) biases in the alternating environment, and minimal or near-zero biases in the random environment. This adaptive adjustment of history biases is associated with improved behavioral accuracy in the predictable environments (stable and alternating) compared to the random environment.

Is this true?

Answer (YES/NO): NO